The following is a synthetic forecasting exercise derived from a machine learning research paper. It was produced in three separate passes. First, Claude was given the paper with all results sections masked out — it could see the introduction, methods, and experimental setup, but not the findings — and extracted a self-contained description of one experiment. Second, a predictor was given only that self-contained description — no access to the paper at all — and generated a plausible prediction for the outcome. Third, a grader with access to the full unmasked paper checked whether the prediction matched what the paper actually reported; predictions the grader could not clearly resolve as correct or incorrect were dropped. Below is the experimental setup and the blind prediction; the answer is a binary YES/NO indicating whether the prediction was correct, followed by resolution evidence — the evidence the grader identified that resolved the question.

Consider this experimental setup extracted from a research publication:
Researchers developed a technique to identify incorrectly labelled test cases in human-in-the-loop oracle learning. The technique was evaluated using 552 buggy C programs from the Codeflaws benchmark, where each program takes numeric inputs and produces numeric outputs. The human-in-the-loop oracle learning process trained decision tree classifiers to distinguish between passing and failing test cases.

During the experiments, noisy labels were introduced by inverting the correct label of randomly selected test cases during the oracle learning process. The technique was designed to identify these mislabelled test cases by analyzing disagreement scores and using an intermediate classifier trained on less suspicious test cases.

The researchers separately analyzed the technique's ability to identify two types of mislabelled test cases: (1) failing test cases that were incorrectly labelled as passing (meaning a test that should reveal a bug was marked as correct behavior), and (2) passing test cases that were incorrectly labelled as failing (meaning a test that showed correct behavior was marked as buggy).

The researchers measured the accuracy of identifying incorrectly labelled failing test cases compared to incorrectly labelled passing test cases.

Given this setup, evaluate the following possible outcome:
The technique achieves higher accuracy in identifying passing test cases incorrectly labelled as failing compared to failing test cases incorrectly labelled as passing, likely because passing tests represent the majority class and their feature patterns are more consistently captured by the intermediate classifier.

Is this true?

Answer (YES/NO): NO